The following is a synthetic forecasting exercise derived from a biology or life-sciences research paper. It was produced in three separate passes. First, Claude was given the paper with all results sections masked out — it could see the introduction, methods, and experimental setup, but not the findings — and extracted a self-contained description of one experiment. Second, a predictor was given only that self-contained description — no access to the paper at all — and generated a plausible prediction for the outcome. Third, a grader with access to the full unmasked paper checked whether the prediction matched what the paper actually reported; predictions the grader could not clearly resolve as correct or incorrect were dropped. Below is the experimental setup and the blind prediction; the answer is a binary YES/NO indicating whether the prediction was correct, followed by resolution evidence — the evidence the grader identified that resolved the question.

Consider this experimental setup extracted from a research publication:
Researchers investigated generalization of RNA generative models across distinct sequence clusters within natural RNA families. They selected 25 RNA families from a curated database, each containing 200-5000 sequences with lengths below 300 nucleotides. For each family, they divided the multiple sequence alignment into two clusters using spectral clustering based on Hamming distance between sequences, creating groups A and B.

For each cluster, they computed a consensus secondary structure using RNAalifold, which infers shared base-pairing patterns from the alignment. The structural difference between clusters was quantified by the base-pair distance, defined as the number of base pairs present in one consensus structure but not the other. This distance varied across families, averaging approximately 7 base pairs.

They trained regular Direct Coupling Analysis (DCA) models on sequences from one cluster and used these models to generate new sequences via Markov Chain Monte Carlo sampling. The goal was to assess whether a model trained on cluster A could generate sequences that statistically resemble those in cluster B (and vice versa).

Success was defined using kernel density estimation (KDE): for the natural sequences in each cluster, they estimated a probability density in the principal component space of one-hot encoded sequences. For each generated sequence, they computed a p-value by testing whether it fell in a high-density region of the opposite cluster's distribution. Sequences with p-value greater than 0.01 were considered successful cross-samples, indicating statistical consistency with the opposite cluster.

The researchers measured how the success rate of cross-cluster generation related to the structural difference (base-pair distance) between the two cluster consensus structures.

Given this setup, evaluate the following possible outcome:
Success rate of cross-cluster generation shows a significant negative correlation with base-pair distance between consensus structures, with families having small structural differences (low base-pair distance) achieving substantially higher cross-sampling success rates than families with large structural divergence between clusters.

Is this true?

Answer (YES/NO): YES